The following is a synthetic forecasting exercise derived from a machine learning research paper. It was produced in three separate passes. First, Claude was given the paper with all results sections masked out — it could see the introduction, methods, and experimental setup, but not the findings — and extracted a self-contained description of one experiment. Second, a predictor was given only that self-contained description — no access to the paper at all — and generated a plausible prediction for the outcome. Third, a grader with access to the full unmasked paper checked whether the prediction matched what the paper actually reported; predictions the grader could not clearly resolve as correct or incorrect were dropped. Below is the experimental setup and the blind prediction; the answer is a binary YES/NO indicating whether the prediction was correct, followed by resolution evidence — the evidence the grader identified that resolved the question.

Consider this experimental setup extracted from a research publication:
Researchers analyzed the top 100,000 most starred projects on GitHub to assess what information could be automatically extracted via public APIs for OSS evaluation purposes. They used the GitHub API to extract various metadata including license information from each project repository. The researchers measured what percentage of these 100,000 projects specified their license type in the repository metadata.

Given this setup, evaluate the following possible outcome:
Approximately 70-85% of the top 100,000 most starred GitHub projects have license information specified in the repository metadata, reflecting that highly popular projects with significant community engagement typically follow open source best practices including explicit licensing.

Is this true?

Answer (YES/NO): YES